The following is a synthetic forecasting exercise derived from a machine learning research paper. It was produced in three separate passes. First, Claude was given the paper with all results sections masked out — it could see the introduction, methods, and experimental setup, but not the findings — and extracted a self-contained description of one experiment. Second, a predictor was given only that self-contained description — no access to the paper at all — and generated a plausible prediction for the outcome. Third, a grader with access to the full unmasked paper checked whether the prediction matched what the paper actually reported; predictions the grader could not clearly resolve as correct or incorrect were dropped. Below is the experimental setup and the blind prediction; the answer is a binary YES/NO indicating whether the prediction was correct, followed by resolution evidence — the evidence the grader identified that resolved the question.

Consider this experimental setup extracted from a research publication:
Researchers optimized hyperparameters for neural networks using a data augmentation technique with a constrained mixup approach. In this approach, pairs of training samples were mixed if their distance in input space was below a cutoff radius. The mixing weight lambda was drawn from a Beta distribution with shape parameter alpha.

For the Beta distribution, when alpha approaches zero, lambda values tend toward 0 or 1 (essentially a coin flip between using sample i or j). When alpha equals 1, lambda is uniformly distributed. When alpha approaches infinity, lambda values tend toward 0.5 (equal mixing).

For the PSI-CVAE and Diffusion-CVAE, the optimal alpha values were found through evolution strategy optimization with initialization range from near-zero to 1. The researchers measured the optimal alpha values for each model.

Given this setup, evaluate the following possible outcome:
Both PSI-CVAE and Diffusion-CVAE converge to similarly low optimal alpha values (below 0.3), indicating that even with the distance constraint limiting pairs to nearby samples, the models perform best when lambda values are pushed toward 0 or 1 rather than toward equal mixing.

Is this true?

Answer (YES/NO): NO